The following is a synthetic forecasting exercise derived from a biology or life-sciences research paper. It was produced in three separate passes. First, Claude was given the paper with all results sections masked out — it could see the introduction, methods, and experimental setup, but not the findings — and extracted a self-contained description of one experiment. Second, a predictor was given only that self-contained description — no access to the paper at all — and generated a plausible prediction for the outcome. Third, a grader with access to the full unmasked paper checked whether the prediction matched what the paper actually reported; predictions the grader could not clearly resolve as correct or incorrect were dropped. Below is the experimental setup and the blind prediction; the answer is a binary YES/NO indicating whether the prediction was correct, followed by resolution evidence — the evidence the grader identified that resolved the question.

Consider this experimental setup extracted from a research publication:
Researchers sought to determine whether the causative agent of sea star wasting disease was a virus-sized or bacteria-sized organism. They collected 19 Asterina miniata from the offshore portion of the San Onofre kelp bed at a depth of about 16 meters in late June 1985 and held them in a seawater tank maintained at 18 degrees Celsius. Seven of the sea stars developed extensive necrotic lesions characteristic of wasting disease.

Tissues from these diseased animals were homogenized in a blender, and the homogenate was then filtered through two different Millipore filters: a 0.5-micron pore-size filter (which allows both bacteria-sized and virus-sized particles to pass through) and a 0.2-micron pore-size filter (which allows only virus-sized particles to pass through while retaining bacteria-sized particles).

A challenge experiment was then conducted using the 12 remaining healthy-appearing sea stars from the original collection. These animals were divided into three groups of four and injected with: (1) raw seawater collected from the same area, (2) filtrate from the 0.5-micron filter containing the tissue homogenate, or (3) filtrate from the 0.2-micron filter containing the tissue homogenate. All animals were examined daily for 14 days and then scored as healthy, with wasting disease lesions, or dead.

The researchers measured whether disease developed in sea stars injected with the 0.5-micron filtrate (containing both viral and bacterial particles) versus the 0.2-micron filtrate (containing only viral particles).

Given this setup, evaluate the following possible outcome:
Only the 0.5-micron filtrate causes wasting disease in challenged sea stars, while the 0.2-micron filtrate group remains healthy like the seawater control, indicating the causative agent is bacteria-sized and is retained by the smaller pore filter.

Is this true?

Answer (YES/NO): NO